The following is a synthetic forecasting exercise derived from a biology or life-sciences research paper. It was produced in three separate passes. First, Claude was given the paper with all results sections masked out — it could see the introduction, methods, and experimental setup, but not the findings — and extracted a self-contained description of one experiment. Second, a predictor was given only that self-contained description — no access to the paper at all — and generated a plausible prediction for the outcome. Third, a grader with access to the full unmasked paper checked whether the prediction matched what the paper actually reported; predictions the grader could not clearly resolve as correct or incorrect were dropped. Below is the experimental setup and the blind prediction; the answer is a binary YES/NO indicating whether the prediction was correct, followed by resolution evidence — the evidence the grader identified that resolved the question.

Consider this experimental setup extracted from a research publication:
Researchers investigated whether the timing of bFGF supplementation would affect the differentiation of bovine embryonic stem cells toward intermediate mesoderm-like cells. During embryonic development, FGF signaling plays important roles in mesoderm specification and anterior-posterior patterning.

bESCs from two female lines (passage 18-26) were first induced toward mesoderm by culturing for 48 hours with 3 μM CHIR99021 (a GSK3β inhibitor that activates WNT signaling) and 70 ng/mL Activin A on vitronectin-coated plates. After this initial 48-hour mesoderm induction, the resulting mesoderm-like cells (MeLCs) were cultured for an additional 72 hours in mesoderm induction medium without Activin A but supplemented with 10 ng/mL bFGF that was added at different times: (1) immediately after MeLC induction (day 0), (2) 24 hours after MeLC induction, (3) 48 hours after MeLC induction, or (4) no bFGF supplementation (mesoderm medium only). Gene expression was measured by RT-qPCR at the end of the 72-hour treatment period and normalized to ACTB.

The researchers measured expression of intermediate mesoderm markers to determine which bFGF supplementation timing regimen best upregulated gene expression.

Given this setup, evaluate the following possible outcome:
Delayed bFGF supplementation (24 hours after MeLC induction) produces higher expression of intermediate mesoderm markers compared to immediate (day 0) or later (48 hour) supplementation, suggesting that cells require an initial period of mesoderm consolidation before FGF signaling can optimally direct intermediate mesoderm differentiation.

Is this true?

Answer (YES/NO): NO